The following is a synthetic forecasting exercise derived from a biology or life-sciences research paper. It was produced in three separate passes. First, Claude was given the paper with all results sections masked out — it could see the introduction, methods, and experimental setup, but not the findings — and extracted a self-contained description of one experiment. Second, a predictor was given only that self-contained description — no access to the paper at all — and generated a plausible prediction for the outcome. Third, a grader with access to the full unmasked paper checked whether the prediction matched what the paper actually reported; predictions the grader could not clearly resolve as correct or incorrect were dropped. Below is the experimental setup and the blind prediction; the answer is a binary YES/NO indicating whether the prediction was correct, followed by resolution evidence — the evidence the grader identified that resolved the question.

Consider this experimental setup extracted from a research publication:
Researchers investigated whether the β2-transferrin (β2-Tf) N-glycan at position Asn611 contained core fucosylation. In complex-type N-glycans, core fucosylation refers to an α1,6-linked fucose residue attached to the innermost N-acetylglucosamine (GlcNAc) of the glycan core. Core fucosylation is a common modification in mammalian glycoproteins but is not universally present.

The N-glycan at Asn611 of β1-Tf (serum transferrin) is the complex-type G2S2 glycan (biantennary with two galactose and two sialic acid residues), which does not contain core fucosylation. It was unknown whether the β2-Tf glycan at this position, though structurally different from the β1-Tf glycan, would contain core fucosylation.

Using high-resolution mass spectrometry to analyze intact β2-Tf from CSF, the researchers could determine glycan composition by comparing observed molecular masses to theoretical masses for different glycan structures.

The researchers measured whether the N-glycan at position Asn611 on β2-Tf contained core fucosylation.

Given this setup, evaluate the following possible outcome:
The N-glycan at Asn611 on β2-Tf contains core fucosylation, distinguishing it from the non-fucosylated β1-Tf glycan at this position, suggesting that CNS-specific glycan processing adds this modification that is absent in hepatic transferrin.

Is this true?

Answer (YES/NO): YES